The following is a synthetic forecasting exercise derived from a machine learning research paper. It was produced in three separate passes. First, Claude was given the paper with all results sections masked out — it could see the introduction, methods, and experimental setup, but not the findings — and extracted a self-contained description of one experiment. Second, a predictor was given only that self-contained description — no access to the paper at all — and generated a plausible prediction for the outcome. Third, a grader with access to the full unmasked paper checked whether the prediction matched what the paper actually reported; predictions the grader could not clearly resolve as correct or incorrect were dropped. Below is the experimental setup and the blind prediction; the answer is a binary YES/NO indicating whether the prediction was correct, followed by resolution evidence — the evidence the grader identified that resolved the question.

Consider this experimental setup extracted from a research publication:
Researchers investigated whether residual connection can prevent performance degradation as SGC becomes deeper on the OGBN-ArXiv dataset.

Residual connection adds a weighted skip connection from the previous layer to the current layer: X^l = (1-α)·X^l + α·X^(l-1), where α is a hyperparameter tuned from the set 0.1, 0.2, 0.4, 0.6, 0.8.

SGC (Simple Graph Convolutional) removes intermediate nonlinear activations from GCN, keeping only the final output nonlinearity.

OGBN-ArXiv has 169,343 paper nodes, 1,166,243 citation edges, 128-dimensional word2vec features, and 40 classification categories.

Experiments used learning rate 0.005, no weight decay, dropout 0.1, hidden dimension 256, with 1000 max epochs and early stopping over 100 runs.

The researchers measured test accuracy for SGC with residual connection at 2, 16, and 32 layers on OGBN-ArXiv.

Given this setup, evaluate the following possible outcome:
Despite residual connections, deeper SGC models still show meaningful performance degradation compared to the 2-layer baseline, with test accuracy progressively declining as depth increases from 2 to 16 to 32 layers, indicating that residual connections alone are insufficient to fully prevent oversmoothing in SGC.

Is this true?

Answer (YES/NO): YES